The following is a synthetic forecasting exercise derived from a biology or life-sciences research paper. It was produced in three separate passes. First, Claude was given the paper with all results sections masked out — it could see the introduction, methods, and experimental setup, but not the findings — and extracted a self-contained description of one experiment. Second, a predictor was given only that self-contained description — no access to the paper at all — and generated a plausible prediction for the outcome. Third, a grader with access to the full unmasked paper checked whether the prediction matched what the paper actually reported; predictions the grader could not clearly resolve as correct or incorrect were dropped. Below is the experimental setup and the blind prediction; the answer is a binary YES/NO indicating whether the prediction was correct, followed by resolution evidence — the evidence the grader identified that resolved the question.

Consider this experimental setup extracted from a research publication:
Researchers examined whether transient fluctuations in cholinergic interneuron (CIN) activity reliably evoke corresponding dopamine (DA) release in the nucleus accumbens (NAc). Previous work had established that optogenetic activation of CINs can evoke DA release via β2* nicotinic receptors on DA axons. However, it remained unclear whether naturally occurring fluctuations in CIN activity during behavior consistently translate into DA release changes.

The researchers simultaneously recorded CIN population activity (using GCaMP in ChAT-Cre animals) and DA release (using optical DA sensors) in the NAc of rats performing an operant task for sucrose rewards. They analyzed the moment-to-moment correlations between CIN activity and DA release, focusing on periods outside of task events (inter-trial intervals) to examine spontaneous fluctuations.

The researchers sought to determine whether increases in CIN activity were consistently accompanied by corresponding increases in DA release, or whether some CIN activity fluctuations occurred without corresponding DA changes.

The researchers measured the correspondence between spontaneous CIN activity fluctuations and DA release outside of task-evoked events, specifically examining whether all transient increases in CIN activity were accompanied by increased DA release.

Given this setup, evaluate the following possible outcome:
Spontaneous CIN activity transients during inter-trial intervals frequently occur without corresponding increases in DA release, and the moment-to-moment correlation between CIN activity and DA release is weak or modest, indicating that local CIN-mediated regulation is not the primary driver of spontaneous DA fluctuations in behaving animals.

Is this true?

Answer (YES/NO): YES